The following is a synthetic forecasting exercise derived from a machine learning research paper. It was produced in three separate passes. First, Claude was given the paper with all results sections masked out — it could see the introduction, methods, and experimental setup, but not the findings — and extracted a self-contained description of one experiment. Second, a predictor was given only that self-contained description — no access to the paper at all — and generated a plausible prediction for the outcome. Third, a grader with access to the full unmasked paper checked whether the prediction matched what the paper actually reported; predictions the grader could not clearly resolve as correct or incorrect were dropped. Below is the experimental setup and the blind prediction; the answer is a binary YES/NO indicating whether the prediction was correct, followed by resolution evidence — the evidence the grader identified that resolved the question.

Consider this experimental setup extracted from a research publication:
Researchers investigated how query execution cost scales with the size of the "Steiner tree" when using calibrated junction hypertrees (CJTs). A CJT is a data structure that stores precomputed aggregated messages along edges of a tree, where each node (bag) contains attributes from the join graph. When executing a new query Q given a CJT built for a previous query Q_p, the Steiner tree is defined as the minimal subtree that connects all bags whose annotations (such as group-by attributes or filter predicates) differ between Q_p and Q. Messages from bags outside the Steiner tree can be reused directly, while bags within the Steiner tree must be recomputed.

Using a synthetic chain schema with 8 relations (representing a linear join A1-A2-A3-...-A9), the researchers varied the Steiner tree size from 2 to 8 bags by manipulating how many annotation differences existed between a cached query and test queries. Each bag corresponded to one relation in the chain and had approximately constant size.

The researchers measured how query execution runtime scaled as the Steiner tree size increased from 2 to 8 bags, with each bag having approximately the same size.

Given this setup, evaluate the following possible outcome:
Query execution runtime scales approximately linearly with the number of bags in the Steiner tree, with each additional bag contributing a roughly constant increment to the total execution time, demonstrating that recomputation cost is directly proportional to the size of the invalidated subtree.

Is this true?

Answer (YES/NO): YES